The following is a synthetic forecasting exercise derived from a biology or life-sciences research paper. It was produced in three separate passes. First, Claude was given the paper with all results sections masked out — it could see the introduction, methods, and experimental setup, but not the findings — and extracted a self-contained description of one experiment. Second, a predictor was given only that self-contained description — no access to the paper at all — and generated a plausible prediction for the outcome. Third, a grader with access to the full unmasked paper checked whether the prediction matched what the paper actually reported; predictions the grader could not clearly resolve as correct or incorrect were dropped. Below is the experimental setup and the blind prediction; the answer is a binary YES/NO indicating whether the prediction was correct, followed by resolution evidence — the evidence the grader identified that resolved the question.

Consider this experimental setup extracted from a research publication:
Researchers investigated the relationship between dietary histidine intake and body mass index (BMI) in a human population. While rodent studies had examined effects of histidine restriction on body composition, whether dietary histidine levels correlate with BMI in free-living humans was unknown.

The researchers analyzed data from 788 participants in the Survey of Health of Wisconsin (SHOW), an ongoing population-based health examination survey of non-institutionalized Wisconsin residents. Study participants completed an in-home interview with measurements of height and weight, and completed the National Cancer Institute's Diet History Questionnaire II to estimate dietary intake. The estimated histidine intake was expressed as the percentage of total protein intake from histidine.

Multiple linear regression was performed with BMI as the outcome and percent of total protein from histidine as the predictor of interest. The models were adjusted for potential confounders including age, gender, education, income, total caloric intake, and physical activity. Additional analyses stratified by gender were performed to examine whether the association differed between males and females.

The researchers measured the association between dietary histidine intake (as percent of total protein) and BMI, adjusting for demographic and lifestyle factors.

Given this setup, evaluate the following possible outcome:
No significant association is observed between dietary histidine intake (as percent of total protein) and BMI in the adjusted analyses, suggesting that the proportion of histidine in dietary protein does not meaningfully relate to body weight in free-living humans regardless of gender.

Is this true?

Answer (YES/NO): NO